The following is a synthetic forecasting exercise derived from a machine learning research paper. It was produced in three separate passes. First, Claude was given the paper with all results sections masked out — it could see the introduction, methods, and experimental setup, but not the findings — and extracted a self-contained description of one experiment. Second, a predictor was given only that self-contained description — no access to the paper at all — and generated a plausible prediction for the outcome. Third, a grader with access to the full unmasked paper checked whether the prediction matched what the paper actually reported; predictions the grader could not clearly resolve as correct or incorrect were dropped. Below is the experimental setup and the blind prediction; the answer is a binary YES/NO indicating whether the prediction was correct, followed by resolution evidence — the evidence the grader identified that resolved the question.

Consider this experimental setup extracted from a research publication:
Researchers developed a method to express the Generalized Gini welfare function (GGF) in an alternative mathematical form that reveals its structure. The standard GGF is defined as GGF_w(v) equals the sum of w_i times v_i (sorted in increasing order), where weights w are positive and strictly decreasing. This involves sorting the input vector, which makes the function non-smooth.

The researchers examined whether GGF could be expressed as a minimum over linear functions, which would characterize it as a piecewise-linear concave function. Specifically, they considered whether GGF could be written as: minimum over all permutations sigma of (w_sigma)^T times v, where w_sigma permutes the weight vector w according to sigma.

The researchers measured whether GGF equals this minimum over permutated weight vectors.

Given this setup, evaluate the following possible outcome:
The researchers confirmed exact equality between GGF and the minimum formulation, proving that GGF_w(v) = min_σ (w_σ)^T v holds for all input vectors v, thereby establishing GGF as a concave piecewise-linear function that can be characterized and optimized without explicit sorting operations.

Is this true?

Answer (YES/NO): YES